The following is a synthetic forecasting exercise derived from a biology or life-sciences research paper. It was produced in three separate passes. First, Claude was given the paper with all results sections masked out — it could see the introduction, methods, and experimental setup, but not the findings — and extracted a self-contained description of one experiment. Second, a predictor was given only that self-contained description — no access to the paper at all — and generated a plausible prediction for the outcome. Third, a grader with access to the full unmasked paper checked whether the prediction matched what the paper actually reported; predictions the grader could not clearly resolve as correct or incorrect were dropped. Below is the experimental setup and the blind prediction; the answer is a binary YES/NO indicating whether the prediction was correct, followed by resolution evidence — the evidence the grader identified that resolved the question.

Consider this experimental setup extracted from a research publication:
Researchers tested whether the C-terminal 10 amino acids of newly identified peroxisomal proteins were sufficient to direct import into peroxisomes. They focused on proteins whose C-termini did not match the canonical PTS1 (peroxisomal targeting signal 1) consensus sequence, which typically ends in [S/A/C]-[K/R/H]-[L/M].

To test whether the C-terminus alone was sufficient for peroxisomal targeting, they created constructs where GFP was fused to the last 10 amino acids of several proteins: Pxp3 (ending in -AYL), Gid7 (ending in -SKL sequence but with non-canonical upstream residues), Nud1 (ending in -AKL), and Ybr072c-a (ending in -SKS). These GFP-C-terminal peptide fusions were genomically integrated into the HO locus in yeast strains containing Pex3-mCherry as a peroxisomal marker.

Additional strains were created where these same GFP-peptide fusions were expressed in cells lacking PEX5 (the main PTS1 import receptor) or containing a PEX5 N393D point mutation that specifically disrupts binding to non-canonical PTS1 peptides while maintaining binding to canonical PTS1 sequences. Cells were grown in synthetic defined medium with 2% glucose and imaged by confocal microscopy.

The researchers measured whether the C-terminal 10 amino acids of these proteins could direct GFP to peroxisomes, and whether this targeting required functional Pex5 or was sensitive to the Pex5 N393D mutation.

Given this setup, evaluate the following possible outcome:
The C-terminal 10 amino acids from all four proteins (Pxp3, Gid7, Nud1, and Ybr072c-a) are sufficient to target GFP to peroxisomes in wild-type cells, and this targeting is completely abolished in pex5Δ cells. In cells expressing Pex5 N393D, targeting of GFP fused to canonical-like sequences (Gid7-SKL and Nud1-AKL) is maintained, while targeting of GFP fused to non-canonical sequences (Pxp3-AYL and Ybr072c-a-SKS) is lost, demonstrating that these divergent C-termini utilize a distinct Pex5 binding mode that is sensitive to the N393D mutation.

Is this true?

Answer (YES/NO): NO